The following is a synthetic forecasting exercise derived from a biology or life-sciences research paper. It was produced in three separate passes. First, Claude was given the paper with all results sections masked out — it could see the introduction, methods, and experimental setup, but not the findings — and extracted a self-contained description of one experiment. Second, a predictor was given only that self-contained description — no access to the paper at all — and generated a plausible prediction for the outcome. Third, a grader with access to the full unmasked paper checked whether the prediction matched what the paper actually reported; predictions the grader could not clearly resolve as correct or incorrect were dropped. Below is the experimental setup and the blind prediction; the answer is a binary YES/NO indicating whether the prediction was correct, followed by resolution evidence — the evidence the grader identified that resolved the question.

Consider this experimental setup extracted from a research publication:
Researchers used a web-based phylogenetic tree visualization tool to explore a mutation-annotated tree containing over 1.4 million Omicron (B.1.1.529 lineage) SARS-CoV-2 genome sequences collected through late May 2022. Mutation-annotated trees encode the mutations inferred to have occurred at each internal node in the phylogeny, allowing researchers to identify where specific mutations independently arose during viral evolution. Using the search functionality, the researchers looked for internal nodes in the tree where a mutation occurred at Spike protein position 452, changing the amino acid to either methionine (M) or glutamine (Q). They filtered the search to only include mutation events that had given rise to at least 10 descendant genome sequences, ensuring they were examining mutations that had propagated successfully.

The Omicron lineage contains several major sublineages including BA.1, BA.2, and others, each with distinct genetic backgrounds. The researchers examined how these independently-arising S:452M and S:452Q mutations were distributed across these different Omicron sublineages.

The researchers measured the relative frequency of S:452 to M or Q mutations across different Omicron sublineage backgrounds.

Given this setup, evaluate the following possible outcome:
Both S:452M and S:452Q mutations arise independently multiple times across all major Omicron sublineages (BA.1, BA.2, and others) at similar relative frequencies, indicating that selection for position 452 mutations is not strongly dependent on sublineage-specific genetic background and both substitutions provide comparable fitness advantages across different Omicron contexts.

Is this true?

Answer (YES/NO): NO